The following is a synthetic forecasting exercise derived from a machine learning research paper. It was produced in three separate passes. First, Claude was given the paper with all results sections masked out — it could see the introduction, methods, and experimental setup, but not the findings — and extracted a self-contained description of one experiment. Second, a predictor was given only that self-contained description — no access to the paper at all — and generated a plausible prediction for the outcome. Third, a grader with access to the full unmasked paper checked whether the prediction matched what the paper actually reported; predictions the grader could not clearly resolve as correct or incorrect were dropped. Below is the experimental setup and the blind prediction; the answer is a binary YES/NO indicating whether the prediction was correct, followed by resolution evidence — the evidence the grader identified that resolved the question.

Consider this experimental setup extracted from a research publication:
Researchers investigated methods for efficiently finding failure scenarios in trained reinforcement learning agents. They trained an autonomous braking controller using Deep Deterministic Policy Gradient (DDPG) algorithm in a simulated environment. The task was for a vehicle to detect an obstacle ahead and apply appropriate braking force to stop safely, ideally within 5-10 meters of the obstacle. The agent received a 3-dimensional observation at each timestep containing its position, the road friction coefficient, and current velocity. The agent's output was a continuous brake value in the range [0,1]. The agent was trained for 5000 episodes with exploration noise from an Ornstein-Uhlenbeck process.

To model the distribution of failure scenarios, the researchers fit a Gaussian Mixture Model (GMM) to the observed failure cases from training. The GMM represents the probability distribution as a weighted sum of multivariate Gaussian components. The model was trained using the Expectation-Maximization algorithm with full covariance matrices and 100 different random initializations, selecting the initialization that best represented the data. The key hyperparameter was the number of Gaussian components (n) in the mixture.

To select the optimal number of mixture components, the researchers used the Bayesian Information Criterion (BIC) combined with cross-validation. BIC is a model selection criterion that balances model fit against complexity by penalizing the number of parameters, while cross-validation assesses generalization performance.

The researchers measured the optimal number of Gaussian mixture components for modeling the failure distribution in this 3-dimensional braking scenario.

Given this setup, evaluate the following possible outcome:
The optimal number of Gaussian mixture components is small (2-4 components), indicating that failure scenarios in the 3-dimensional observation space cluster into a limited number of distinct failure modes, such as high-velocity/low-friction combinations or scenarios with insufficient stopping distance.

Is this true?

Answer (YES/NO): YES